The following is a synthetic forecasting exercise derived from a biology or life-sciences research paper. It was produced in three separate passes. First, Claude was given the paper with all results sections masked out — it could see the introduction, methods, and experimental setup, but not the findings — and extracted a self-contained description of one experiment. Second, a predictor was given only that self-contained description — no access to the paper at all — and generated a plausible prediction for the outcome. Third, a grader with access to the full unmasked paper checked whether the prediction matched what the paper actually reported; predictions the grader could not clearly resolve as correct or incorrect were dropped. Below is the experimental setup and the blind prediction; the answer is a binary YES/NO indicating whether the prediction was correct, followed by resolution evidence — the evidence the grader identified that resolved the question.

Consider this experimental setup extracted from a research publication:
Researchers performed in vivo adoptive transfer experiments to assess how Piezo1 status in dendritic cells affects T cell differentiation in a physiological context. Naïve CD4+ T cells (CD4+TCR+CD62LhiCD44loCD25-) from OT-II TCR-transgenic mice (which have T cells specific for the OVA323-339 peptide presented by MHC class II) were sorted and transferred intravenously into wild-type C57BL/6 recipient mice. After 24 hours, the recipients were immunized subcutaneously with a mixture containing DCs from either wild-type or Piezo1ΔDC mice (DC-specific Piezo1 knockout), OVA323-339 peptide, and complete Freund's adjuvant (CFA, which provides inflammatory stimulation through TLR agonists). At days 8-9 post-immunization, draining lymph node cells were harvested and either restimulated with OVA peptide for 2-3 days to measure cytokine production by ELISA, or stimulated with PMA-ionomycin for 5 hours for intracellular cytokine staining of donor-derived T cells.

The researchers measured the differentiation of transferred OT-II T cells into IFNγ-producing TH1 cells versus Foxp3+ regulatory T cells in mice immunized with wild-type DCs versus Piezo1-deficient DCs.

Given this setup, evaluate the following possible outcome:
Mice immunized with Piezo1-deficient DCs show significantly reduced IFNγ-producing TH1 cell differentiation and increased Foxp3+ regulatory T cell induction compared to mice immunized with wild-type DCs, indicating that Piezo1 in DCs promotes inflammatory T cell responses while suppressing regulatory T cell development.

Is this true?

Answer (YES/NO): YES